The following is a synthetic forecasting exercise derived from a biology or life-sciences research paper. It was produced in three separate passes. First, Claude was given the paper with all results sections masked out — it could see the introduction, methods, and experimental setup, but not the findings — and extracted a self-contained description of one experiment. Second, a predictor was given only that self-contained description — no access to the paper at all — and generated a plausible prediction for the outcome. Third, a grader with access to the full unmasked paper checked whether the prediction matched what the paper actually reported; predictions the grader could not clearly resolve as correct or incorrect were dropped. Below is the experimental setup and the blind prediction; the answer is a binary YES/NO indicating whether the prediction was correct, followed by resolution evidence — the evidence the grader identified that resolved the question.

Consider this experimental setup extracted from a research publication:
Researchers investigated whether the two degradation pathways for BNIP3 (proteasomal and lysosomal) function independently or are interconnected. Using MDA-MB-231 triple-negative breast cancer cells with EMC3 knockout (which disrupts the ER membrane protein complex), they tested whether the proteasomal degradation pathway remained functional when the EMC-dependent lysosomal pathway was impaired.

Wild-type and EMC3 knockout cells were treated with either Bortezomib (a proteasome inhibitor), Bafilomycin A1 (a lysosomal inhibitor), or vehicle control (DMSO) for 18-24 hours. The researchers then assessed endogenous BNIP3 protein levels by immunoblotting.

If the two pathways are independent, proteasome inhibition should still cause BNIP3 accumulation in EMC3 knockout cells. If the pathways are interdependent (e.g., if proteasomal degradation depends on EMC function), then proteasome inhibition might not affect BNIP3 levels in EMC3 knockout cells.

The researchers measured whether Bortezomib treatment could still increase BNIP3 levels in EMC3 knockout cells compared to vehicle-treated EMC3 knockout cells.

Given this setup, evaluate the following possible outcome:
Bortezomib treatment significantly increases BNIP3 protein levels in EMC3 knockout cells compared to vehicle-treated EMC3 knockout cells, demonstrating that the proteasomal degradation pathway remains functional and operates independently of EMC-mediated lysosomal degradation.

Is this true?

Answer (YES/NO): YES